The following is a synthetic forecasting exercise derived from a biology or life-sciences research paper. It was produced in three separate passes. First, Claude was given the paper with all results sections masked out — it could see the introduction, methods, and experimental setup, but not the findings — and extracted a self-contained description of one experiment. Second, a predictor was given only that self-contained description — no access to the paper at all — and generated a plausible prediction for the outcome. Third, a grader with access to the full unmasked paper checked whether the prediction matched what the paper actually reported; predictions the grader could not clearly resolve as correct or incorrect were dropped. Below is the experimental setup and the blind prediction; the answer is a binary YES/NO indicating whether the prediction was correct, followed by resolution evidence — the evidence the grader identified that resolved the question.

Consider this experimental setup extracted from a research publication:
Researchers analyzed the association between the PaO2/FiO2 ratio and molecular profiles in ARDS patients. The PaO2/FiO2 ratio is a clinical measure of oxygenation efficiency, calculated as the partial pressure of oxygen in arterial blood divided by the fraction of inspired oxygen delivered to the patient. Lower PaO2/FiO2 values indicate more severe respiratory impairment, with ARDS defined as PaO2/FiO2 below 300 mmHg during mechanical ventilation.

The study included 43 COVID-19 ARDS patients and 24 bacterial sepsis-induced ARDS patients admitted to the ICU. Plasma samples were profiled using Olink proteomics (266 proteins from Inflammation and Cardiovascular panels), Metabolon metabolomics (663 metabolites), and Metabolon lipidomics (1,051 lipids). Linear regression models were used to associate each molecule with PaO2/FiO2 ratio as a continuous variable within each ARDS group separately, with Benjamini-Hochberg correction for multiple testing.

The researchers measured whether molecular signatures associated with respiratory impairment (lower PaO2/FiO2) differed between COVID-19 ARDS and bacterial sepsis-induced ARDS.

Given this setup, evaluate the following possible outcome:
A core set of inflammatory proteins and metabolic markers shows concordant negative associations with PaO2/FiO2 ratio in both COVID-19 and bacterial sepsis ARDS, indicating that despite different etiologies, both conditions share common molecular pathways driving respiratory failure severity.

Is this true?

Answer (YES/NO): NO